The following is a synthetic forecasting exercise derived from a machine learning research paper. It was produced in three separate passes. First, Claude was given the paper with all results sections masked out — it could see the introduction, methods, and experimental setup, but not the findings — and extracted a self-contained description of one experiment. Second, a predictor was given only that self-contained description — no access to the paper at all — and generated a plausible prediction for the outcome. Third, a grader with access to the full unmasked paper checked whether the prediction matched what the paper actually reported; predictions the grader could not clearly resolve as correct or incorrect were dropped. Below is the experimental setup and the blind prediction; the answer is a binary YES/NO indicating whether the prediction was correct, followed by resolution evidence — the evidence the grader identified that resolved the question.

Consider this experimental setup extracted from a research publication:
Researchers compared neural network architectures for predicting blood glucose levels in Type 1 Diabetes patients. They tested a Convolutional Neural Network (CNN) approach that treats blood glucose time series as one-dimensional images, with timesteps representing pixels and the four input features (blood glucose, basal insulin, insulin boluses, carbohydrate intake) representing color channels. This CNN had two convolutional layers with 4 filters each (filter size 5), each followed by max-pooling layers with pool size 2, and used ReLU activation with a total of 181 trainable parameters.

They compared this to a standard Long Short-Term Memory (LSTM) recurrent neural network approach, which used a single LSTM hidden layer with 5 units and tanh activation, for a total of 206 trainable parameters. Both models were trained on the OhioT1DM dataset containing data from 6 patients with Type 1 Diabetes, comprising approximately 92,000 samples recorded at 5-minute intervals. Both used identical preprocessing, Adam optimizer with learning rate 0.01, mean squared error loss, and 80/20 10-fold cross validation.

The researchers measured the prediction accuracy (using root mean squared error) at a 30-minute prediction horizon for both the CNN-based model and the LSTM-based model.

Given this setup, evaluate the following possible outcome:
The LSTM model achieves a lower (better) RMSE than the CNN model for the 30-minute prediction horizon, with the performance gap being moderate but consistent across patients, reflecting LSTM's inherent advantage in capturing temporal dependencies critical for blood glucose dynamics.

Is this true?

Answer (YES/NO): YES